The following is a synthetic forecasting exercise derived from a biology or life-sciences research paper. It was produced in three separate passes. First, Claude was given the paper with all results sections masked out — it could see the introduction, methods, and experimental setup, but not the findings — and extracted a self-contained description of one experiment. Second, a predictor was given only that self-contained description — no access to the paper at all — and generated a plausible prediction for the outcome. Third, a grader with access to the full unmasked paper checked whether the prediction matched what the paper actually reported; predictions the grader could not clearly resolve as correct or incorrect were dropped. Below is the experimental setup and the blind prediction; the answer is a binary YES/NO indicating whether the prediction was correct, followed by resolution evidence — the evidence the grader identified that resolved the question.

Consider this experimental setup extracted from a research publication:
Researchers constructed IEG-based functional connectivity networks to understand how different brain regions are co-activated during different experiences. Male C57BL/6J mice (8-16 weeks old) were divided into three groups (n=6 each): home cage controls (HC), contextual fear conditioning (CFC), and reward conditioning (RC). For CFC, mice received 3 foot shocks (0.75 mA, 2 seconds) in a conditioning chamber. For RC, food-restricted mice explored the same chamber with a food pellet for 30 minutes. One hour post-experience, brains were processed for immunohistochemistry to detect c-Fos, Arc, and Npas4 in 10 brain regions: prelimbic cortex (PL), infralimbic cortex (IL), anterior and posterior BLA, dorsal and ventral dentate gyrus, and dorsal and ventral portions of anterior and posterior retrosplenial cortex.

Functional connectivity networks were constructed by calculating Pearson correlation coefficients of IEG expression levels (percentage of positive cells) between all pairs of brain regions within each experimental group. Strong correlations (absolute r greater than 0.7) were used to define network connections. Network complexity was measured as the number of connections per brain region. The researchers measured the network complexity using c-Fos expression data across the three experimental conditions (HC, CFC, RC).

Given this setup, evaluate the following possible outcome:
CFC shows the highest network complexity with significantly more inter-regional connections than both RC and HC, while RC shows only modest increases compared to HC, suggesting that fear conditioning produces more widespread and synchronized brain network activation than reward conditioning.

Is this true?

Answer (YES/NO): NO